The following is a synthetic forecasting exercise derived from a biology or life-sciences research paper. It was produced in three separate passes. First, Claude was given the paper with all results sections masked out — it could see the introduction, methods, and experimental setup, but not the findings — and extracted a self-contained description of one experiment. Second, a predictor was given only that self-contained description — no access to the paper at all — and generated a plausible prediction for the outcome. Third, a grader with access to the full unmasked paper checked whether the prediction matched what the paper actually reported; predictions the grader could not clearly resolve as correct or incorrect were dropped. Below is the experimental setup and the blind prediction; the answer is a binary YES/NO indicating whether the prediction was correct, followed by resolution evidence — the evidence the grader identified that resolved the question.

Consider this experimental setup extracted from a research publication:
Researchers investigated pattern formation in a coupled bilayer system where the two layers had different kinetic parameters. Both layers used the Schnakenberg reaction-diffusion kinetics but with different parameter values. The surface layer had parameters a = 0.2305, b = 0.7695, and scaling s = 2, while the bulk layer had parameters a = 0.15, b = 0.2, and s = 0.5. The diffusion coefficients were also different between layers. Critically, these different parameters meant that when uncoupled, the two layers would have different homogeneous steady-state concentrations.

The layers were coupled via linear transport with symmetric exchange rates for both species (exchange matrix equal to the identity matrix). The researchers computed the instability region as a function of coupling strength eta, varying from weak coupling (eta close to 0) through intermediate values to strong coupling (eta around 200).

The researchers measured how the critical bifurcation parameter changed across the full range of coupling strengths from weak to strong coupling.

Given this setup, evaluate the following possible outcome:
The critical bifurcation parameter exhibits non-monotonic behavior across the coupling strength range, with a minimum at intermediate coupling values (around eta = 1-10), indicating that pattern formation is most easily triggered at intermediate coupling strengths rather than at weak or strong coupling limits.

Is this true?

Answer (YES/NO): NO